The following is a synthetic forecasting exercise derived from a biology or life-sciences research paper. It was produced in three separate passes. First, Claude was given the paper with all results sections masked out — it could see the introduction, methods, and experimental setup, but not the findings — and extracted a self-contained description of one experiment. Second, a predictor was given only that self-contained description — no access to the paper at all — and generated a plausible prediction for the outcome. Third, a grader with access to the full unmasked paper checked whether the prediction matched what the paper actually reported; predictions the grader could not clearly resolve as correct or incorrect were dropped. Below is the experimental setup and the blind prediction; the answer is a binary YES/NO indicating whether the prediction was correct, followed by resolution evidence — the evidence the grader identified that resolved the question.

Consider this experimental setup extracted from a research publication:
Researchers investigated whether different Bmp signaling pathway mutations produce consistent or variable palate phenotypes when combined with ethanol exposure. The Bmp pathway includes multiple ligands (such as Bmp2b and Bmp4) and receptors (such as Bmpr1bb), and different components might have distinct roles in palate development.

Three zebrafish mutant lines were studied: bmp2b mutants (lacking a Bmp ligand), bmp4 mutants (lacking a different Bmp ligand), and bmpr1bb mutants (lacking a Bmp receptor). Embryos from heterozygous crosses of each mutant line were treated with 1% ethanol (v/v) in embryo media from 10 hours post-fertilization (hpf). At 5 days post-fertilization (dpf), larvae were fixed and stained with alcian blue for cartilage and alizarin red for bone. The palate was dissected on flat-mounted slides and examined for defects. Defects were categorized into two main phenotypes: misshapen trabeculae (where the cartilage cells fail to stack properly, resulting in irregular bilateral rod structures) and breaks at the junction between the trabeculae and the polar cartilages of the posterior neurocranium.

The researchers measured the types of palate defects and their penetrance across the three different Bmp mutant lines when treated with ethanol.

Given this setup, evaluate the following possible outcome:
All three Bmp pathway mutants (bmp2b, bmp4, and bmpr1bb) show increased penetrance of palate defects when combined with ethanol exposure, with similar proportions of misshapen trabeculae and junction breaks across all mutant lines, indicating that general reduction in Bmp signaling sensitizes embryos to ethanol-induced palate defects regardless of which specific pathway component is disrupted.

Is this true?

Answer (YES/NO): YES